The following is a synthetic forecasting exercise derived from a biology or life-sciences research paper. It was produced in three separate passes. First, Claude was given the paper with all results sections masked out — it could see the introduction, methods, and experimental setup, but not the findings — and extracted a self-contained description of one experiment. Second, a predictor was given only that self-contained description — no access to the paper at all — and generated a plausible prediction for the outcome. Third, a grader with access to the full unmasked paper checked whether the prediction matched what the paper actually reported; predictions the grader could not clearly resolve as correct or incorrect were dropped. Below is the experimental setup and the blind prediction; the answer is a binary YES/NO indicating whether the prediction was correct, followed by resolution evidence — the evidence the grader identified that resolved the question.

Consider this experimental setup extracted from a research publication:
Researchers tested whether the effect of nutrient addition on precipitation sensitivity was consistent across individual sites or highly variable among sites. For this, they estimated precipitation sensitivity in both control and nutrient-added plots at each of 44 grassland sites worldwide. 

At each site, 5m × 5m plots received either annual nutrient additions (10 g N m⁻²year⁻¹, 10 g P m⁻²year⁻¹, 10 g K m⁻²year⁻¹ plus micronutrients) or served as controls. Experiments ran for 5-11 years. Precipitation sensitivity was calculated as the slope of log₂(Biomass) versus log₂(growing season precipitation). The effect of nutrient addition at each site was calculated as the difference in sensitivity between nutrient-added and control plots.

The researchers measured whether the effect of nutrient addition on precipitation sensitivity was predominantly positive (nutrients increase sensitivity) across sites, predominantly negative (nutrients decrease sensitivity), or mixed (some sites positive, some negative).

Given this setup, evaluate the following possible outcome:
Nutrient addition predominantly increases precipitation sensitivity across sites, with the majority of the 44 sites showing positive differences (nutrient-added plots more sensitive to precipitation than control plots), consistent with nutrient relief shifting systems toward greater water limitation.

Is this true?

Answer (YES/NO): YES